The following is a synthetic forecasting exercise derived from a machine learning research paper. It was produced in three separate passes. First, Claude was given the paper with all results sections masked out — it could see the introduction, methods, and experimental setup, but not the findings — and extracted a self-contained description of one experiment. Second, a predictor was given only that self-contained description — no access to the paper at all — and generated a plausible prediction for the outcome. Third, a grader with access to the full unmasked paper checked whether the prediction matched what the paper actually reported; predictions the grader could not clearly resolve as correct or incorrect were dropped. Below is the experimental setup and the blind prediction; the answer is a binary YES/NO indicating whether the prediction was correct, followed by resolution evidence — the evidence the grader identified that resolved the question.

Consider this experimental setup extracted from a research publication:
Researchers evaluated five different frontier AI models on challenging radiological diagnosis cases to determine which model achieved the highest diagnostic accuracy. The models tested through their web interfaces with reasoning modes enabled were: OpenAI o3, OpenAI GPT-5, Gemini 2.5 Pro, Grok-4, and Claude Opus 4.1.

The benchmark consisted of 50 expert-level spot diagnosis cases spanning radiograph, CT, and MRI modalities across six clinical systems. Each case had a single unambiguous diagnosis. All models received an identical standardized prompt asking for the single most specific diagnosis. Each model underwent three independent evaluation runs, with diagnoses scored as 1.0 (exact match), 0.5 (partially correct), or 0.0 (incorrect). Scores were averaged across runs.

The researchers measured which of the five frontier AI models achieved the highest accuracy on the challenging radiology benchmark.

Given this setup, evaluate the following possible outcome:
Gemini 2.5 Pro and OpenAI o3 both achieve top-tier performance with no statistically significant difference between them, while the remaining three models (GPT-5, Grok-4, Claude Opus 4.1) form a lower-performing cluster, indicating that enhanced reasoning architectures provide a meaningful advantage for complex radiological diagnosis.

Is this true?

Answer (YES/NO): NO